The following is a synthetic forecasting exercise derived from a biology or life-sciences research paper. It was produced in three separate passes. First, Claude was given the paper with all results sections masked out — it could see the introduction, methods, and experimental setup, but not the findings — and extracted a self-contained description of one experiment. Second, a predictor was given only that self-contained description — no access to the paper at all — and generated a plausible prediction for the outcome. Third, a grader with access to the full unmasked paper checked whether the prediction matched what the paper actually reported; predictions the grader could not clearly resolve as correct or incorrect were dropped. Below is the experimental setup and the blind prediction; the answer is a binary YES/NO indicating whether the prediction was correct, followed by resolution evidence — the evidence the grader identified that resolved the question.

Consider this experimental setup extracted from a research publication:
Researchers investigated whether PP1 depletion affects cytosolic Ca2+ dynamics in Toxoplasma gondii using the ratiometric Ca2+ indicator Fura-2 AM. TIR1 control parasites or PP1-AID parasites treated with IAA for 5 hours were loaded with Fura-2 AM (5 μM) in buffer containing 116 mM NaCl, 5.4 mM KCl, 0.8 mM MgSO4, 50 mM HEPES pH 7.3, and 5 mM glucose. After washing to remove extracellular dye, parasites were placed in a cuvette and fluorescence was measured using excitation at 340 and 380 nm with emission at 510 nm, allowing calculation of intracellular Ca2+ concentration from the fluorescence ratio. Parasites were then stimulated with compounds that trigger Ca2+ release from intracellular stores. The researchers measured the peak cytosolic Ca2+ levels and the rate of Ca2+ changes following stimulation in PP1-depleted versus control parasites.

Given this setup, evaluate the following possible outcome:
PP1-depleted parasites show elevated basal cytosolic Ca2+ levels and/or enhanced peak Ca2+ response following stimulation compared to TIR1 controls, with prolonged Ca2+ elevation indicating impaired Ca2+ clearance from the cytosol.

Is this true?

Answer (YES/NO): NO